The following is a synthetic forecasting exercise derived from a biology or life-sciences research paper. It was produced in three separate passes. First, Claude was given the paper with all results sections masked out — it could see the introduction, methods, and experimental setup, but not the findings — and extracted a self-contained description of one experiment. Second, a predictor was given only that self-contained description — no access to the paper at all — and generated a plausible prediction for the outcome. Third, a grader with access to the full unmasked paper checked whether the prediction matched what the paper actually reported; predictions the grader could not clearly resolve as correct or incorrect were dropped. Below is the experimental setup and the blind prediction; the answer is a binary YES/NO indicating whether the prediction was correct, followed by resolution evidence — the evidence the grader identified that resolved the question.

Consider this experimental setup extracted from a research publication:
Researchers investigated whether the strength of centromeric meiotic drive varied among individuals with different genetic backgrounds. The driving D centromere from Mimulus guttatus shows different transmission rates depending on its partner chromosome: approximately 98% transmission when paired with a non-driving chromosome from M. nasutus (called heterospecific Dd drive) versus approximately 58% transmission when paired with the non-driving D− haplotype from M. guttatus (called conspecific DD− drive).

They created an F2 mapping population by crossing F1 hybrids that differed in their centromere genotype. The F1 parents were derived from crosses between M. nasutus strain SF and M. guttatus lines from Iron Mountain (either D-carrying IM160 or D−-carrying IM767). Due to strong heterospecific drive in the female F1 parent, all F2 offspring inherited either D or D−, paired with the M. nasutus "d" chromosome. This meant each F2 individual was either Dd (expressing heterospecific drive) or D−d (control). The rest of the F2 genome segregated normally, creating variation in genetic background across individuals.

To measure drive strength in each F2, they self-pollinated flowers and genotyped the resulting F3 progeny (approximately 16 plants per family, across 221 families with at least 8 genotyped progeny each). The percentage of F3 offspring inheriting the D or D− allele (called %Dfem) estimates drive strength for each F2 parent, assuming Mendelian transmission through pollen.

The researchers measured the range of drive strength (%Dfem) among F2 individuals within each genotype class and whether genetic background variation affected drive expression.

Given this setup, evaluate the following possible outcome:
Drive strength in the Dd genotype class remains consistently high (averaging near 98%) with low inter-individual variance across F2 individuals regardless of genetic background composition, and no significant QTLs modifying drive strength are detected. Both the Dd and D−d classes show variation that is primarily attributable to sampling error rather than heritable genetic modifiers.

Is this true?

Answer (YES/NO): NO